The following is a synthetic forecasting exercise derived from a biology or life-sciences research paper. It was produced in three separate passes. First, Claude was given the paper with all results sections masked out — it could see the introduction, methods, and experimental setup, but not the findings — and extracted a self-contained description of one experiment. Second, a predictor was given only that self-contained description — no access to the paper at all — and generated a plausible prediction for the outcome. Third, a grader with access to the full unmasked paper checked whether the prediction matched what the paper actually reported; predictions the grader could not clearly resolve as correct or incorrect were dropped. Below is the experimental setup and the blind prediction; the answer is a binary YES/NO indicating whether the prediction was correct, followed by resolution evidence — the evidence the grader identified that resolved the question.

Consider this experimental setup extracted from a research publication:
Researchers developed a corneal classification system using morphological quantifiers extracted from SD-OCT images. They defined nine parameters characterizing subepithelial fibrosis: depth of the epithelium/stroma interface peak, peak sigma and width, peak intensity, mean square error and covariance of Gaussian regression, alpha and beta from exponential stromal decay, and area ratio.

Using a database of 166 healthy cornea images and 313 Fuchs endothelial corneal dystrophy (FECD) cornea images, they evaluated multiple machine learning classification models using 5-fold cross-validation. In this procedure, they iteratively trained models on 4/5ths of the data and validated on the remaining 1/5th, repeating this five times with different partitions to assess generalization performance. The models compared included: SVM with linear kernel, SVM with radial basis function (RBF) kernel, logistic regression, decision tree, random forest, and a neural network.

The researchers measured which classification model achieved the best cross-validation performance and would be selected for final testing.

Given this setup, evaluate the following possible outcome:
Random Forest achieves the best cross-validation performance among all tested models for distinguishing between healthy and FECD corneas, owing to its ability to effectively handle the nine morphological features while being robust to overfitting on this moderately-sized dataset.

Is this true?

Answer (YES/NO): YES